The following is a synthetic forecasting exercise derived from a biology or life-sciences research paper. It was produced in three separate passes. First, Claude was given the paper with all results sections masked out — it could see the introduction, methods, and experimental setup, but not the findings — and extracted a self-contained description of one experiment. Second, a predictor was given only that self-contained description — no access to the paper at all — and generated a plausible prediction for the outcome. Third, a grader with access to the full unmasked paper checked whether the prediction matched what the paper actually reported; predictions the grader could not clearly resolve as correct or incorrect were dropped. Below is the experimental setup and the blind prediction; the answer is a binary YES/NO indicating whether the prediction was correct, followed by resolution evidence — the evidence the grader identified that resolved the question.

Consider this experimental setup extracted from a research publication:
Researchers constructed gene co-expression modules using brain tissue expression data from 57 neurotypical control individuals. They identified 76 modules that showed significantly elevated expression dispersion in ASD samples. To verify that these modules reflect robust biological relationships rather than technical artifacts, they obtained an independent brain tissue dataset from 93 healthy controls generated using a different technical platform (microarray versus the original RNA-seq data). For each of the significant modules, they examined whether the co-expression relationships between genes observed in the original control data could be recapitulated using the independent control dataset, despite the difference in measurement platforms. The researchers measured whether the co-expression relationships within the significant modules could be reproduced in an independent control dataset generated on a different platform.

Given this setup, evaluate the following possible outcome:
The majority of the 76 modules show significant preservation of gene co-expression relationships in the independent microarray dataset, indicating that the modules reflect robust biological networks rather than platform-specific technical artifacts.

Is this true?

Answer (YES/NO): YES